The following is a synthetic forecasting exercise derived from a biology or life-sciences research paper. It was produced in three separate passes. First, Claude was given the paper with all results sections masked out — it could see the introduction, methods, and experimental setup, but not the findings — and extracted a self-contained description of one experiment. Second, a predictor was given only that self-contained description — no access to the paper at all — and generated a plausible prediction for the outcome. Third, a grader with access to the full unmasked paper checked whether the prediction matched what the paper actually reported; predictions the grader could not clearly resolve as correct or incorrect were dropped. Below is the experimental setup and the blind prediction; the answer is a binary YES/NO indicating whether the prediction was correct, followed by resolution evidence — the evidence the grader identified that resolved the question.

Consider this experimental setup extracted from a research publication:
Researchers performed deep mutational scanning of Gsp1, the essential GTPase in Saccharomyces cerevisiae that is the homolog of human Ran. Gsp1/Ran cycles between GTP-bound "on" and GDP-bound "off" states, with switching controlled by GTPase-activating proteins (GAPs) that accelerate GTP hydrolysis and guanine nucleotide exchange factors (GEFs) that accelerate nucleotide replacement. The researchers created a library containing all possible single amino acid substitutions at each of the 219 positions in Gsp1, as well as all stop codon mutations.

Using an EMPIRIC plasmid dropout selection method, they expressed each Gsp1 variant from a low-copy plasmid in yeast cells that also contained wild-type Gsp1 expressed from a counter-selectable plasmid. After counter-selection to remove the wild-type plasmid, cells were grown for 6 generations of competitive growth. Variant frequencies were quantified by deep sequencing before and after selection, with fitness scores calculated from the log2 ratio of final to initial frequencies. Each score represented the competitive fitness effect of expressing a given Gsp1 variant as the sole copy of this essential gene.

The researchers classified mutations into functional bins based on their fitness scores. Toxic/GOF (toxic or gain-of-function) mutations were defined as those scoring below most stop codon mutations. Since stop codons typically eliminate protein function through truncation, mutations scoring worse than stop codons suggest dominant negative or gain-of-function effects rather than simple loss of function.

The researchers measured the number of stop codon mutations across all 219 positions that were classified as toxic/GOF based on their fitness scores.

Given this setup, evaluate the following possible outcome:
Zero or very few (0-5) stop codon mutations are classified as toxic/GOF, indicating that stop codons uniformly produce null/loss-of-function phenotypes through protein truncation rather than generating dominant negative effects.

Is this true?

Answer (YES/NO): NO